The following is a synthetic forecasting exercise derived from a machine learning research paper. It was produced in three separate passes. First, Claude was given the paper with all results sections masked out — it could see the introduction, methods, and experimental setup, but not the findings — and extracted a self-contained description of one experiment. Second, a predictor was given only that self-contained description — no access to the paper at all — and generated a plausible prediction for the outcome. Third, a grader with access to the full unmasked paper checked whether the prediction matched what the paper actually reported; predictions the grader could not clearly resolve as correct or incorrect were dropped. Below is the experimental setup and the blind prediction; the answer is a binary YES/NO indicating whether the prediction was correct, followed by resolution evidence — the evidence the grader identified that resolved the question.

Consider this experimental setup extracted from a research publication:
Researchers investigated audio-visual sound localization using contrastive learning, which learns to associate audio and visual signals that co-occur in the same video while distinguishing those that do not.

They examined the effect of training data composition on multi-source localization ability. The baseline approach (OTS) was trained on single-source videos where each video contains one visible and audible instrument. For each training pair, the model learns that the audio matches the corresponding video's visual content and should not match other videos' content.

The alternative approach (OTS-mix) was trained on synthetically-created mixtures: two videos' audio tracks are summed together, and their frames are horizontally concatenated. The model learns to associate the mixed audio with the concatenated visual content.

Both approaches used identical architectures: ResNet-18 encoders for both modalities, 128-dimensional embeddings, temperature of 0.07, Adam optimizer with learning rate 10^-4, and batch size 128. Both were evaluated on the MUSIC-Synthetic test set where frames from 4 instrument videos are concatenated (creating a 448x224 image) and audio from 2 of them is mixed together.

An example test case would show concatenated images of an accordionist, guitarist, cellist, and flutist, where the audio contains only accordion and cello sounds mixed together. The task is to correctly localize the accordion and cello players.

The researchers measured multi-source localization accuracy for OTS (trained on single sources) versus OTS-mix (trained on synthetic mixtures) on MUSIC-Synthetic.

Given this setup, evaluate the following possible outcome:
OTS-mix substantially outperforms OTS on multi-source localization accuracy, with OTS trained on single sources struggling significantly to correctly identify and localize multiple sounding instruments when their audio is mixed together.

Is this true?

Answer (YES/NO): NO